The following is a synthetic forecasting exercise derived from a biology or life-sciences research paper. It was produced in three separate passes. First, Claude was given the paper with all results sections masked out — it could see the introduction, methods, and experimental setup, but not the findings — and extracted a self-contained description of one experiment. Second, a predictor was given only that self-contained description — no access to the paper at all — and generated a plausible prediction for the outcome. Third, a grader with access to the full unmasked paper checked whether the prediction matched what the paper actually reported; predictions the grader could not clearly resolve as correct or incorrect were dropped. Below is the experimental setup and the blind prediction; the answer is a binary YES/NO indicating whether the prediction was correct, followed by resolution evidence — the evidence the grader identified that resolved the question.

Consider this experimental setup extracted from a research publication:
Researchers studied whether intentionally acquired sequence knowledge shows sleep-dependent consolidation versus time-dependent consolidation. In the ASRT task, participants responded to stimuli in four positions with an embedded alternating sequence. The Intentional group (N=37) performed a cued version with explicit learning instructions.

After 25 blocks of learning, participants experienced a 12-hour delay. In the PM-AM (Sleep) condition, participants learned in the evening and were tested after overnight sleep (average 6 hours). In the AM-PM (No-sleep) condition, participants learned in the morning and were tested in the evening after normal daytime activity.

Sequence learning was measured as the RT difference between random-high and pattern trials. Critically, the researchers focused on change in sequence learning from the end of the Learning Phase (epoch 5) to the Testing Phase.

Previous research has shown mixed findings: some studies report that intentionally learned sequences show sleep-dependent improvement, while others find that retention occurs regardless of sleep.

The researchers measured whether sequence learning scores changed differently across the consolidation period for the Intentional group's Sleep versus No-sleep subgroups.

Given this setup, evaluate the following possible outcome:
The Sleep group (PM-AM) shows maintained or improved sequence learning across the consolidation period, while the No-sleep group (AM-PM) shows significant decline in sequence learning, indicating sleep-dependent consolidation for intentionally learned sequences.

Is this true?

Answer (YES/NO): NO